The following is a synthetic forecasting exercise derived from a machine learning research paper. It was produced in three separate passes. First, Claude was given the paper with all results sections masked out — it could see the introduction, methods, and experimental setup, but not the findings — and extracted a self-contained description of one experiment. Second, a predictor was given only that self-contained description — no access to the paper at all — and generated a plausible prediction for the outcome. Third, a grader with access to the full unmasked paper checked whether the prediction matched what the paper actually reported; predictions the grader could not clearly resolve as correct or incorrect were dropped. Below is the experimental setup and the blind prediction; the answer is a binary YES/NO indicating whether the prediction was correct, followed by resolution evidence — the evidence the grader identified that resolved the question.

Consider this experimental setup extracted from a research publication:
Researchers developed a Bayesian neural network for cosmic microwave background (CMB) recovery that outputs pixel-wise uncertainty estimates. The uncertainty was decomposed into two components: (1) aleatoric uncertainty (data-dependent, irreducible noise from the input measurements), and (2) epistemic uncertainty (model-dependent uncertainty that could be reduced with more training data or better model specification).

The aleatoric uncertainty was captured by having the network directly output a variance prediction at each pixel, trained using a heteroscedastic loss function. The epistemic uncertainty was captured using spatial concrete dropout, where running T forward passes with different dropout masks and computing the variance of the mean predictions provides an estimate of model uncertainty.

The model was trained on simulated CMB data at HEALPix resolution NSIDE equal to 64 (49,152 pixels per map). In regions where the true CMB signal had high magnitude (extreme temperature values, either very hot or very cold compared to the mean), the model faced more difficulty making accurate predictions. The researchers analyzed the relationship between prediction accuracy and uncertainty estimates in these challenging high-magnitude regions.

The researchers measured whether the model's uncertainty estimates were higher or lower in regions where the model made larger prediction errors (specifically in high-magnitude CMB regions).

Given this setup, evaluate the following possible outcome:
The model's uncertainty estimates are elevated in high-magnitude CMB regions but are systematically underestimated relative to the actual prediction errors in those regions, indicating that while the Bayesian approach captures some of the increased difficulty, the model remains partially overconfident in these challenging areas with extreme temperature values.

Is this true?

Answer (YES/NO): NO